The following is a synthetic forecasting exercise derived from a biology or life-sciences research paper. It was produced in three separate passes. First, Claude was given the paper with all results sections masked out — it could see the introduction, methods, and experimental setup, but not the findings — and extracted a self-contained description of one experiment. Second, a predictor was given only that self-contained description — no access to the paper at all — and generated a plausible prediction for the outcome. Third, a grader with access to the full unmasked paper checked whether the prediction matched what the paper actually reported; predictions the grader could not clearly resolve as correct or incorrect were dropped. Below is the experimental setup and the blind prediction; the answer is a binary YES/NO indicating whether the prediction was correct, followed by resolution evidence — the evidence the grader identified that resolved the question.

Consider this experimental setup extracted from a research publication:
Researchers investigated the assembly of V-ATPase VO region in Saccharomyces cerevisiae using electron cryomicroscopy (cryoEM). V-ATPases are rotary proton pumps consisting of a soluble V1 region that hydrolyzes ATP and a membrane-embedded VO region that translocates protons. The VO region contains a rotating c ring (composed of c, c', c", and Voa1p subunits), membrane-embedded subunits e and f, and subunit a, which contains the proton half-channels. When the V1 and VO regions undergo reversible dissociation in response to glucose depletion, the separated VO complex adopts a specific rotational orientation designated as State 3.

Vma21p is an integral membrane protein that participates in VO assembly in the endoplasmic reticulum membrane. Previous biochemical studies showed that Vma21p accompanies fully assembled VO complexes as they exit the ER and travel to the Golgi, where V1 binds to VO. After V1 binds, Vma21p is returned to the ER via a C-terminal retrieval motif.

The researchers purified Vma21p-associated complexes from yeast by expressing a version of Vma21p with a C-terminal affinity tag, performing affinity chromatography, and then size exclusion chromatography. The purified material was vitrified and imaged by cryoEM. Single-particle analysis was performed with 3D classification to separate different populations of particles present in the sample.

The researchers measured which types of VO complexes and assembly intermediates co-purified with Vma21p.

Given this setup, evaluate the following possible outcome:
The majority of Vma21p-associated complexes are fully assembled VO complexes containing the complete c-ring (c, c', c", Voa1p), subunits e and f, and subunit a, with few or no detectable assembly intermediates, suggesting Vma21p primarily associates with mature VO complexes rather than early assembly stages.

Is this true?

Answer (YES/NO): NO